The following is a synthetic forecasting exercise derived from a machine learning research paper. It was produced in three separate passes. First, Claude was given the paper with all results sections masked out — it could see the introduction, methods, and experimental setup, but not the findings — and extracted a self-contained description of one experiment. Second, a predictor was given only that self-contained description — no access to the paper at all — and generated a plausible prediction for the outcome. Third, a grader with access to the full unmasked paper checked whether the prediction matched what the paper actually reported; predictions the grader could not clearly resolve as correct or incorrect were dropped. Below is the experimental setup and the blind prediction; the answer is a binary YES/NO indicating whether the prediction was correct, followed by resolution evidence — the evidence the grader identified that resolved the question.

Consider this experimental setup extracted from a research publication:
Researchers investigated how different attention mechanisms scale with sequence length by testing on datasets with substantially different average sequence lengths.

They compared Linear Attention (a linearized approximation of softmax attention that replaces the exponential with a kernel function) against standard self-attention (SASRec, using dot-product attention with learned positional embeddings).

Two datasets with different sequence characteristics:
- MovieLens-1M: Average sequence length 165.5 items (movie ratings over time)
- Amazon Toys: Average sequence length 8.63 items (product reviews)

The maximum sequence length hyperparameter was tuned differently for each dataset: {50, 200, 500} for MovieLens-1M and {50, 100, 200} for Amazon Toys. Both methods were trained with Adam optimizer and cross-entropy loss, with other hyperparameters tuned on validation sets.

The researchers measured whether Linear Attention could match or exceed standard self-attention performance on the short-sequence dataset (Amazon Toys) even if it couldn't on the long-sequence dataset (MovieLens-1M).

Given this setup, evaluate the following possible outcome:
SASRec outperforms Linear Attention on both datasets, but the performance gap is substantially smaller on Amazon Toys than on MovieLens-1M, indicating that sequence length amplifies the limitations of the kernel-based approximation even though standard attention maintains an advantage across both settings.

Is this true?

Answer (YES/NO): NO